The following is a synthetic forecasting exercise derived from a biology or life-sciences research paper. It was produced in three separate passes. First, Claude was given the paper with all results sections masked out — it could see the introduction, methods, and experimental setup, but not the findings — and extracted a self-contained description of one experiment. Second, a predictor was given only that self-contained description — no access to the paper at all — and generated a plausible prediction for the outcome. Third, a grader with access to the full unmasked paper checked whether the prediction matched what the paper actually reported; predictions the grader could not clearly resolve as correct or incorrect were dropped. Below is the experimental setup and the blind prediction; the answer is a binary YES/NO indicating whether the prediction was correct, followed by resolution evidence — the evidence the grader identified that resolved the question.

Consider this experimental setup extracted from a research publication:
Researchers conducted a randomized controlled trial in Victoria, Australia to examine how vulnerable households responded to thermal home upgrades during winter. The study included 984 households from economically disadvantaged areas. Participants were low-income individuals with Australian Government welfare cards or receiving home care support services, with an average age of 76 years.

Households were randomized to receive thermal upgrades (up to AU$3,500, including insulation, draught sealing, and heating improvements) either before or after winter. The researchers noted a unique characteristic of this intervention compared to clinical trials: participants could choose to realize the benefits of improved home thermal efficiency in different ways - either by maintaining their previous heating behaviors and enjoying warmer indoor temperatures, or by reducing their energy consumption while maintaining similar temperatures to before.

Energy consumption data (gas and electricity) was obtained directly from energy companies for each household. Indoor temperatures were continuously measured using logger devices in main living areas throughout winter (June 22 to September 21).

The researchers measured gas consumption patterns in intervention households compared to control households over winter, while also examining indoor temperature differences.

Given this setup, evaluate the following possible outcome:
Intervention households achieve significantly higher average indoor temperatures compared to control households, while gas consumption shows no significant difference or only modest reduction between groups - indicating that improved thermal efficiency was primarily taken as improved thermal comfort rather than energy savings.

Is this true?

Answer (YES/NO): NO